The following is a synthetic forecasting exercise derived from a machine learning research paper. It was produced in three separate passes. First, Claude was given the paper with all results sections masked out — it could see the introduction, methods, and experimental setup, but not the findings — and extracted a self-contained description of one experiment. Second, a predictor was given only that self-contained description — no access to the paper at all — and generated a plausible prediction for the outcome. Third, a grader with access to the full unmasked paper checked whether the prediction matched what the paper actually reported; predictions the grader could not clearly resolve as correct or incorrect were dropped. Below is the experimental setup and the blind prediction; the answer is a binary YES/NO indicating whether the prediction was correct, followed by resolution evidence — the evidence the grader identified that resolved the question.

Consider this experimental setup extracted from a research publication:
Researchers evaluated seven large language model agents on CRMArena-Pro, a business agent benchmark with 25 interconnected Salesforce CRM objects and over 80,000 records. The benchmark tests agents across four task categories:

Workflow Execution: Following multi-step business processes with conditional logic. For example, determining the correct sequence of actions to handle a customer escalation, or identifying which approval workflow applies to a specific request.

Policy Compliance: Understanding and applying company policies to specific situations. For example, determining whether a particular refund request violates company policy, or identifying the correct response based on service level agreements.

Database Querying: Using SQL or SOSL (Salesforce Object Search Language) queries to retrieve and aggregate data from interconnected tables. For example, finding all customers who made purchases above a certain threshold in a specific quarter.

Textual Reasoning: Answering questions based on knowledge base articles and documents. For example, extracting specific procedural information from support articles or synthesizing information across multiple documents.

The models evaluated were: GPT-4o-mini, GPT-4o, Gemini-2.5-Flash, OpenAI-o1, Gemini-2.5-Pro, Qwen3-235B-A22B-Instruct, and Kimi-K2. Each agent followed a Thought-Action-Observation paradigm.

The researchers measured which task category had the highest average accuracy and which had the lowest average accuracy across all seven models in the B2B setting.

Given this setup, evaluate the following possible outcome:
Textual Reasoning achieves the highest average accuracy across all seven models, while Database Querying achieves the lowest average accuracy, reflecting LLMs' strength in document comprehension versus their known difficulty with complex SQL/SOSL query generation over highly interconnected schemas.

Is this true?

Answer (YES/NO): NO